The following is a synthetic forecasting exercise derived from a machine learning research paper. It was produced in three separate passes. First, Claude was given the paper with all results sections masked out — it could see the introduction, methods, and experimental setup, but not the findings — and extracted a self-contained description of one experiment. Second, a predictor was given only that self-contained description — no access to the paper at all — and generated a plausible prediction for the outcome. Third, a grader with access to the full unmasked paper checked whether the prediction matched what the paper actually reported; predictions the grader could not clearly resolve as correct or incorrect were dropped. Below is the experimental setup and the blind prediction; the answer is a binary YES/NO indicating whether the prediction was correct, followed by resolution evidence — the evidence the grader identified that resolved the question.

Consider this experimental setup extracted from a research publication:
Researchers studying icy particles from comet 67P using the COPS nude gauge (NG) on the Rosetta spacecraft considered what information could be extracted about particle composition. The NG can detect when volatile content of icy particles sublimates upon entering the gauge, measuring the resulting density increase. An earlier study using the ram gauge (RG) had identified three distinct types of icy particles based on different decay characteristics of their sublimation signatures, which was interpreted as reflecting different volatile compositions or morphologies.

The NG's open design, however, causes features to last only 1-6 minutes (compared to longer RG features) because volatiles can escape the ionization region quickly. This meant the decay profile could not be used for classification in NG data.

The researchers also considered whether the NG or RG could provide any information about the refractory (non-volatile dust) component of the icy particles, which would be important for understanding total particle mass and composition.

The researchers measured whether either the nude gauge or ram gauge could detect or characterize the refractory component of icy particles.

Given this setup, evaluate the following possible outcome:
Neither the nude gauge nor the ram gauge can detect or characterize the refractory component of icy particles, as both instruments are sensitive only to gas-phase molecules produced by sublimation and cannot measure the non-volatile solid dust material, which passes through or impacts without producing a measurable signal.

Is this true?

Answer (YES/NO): YES